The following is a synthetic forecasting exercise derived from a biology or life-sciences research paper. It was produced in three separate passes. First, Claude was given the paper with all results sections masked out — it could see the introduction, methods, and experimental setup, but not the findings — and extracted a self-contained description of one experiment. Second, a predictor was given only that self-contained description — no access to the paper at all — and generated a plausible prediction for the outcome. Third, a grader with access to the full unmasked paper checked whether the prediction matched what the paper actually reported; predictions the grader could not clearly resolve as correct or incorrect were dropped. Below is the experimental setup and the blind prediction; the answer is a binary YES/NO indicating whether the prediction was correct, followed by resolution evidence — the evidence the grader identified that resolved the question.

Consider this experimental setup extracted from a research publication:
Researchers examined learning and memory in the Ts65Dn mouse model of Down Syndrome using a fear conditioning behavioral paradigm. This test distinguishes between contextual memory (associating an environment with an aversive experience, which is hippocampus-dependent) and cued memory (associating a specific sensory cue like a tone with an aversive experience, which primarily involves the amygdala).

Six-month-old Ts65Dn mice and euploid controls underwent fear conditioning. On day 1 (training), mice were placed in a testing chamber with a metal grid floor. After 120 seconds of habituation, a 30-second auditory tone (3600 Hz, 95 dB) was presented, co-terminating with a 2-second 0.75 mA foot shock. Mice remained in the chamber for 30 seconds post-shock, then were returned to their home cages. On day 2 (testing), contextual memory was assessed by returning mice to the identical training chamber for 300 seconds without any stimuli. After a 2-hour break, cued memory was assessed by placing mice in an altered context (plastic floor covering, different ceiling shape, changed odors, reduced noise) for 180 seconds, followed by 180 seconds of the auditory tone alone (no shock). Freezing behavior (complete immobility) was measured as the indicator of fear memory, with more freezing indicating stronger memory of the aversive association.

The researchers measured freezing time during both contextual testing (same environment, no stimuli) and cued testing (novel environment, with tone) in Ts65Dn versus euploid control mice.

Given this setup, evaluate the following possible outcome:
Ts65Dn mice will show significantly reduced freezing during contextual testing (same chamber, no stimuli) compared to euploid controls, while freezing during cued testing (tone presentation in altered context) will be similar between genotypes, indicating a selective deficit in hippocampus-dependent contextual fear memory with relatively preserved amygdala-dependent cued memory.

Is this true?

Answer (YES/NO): NO